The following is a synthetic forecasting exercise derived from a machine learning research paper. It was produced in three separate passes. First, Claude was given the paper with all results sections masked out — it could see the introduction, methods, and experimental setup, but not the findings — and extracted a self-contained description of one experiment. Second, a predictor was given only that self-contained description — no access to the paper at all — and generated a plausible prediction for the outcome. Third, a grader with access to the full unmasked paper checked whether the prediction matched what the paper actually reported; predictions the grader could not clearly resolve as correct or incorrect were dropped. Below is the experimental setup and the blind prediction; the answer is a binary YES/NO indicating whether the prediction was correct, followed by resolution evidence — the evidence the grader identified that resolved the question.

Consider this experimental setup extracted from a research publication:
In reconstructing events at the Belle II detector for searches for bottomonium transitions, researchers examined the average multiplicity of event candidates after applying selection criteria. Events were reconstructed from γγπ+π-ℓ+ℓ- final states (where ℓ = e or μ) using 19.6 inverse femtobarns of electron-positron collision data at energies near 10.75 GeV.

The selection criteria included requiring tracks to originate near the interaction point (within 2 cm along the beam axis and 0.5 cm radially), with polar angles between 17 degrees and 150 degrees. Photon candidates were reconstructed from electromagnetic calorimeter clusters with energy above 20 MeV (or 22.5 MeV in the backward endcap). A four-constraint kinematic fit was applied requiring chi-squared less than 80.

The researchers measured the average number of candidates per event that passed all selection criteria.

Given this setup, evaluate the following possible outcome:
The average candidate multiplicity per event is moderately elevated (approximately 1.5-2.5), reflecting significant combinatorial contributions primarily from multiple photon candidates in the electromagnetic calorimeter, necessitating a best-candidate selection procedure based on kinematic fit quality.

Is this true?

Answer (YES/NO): NO